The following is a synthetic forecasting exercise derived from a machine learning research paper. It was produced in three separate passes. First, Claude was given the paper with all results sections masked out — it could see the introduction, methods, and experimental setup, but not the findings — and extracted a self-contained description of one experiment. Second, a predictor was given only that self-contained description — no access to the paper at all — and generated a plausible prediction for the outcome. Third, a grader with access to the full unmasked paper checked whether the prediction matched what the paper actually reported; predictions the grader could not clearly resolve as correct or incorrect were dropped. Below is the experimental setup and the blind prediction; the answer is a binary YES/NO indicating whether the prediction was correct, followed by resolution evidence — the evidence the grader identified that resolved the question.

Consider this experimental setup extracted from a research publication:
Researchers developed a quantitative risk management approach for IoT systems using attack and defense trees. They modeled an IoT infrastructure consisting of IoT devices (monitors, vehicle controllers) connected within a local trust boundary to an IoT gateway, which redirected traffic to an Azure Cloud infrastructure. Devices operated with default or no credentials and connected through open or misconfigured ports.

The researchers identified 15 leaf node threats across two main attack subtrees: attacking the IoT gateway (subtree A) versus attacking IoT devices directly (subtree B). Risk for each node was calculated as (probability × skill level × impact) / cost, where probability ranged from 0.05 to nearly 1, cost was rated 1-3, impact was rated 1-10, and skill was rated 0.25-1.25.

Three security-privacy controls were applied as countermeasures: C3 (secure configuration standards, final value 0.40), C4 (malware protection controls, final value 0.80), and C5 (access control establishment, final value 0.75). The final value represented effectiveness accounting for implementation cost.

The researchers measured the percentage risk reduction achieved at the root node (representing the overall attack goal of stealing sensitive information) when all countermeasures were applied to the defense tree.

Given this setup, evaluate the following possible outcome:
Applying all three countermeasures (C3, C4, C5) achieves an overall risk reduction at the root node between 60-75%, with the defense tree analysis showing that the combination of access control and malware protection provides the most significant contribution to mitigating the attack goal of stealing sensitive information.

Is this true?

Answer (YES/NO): NO